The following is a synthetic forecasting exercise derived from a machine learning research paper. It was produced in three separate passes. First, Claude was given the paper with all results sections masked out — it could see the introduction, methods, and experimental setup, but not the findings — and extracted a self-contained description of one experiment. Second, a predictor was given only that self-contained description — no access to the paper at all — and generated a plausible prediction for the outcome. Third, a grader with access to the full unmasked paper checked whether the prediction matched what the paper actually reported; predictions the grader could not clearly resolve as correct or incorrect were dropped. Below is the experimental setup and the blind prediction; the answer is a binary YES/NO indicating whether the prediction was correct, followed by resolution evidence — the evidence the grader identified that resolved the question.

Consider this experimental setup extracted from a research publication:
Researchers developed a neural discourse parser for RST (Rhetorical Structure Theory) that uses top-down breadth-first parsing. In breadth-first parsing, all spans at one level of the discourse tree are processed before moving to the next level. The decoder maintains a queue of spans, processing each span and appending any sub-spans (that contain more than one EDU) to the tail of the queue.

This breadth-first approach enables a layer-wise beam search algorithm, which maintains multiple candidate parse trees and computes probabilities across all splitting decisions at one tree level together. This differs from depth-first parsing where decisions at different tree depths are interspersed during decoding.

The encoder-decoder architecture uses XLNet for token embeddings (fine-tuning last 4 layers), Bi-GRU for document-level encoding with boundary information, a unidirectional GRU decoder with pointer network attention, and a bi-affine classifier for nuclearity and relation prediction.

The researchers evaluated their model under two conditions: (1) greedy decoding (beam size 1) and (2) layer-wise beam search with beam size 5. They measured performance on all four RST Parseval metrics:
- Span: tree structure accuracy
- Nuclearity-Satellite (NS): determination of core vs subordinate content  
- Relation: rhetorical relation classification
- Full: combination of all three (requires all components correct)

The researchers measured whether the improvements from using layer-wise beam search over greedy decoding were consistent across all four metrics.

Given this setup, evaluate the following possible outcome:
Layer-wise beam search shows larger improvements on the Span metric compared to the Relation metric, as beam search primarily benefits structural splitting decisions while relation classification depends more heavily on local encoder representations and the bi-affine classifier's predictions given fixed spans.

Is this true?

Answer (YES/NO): NO